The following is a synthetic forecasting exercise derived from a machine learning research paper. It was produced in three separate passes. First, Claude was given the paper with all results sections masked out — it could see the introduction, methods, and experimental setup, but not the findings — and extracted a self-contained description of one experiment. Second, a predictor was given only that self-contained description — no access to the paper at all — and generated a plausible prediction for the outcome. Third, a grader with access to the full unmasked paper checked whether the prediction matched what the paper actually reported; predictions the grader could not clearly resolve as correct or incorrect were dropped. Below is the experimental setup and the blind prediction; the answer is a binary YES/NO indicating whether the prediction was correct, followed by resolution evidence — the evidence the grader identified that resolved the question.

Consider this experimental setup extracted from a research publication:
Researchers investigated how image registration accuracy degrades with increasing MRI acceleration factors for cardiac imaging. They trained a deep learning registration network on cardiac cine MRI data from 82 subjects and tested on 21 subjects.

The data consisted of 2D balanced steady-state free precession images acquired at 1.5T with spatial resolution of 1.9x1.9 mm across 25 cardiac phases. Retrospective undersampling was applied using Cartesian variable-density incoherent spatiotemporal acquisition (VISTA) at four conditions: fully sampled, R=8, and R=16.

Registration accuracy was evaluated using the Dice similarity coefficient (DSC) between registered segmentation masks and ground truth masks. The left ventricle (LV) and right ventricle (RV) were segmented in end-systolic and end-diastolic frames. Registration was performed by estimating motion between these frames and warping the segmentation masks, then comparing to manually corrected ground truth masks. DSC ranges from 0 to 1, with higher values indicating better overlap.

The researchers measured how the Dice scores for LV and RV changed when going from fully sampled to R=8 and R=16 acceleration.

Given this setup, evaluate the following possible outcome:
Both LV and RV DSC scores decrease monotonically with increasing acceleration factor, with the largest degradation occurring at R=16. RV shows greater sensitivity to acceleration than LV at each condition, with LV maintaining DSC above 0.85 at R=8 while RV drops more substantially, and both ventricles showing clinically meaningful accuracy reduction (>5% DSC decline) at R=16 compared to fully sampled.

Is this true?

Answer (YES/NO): NO